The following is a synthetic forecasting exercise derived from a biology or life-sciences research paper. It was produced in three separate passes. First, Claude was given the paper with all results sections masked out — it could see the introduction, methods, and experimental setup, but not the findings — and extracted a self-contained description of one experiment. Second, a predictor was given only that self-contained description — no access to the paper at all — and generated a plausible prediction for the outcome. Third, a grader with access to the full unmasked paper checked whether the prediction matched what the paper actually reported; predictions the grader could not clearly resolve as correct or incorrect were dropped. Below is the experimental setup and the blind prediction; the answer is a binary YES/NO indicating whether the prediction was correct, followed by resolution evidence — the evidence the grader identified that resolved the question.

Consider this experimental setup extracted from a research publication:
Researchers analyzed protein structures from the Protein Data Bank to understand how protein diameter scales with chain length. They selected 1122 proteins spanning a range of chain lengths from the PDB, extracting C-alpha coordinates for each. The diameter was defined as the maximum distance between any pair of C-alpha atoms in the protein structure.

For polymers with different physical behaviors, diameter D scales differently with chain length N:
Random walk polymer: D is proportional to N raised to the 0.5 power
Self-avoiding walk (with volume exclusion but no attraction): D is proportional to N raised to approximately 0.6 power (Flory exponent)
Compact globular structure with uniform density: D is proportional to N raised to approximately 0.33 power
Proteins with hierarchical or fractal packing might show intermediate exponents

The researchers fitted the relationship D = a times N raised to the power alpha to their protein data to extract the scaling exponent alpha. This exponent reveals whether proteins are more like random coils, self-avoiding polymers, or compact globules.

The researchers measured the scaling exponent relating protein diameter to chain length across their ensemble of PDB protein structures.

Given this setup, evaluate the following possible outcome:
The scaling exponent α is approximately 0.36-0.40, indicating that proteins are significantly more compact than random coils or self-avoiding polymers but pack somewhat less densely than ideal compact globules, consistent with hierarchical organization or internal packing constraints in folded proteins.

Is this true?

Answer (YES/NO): YES